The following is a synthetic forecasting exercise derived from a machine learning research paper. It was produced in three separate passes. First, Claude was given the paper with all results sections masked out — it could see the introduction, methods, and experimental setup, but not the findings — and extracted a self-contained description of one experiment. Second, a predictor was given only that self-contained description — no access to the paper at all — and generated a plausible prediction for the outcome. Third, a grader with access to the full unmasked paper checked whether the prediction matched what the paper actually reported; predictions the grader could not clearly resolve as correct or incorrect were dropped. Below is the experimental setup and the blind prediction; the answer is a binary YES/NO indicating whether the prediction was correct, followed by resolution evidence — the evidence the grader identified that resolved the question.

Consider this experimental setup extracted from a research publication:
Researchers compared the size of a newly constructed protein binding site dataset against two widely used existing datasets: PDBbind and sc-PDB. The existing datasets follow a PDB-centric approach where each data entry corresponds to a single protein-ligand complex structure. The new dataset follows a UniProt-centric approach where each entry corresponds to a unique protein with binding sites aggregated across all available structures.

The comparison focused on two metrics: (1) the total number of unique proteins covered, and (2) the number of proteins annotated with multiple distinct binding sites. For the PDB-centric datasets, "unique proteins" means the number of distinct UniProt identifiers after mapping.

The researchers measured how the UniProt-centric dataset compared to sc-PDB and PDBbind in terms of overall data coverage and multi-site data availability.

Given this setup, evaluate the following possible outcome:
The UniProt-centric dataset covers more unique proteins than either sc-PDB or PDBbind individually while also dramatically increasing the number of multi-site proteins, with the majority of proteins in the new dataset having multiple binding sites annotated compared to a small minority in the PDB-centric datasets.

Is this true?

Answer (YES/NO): NO